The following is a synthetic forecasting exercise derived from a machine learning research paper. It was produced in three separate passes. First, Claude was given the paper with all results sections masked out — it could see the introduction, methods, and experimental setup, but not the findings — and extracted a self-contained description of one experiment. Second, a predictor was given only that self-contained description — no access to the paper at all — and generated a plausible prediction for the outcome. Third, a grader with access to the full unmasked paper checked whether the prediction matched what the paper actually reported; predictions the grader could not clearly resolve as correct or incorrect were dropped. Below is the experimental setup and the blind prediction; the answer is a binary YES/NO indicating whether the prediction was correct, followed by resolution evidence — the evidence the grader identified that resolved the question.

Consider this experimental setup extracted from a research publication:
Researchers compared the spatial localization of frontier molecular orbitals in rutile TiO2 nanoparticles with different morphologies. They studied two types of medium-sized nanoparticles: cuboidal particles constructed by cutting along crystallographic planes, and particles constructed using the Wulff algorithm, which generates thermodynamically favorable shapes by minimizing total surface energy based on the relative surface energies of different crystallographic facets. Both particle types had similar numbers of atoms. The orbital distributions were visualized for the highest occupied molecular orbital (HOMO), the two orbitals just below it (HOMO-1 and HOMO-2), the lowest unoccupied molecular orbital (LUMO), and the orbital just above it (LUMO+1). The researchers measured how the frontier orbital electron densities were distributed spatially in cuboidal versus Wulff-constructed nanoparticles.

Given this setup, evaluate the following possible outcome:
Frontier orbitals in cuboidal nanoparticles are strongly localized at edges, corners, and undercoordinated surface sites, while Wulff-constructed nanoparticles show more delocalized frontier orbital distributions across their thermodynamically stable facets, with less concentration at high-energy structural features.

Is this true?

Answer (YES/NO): NO